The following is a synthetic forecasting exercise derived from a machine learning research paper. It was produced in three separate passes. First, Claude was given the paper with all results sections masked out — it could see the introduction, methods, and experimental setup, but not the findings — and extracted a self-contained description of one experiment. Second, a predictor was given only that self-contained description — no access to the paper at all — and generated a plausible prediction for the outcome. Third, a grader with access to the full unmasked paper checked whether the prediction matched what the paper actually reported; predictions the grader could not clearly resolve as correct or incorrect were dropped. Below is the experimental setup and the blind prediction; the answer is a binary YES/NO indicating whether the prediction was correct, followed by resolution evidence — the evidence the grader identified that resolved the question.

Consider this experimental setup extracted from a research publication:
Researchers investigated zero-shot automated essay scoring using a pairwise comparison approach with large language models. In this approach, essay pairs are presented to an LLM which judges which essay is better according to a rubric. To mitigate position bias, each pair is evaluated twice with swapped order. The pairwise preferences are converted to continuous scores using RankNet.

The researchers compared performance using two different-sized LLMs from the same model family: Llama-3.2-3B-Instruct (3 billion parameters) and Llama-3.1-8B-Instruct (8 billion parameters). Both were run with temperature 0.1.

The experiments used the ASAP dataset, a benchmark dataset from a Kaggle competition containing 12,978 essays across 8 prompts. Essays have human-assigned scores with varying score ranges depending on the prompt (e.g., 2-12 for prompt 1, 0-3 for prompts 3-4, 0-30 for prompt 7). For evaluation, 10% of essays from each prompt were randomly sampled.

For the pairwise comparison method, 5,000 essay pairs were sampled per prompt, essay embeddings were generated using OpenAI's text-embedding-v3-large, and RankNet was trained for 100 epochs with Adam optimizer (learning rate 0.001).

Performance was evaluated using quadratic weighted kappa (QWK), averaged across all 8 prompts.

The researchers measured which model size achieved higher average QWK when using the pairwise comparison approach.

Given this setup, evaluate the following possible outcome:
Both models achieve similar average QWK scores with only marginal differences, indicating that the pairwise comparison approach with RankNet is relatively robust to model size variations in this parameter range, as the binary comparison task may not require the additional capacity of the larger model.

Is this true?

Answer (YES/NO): NO